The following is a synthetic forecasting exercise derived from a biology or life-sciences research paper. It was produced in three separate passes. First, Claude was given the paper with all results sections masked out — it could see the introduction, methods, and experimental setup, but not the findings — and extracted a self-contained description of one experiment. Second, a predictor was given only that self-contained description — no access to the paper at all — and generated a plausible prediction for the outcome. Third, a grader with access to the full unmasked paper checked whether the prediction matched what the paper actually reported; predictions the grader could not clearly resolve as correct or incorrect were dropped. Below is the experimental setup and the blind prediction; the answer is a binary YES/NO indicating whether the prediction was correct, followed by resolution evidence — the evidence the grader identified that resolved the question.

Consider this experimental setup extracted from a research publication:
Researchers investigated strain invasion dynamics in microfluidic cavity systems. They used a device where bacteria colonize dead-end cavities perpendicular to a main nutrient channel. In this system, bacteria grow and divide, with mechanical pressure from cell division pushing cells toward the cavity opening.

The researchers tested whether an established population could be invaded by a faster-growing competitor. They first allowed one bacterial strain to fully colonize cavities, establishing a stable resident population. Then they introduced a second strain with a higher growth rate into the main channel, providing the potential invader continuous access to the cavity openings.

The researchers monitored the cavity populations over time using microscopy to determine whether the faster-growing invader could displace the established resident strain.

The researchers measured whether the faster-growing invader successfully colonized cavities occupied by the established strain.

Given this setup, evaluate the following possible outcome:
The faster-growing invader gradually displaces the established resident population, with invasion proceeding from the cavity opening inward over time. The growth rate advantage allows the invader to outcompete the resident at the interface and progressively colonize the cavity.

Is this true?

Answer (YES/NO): NO